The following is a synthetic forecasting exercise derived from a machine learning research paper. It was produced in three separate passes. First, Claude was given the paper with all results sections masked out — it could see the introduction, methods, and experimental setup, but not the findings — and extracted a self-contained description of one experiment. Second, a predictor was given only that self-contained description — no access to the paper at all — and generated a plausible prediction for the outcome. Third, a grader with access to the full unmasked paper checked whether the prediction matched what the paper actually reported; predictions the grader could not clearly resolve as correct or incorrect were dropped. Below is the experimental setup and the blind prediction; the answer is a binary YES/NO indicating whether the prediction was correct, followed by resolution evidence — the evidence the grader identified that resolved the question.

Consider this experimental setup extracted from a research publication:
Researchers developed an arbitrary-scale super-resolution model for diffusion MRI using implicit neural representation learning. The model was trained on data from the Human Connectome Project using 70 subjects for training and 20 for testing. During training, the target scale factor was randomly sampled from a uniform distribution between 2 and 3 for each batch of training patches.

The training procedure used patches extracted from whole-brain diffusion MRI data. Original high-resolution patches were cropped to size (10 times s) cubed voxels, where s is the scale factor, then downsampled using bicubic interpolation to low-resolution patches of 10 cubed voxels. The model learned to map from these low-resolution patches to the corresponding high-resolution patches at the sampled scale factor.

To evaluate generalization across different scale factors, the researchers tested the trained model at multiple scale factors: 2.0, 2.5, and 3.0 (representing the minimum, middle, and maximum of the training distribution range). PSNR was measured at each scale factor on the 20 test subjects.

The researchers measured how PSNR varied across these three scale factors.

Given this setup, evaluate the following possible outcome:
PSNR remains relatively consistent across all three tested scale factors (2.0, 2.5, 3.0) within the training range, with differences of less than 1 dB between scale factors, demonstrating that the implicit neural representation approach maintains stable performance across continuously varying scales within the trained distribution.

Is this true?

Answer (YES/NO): NO